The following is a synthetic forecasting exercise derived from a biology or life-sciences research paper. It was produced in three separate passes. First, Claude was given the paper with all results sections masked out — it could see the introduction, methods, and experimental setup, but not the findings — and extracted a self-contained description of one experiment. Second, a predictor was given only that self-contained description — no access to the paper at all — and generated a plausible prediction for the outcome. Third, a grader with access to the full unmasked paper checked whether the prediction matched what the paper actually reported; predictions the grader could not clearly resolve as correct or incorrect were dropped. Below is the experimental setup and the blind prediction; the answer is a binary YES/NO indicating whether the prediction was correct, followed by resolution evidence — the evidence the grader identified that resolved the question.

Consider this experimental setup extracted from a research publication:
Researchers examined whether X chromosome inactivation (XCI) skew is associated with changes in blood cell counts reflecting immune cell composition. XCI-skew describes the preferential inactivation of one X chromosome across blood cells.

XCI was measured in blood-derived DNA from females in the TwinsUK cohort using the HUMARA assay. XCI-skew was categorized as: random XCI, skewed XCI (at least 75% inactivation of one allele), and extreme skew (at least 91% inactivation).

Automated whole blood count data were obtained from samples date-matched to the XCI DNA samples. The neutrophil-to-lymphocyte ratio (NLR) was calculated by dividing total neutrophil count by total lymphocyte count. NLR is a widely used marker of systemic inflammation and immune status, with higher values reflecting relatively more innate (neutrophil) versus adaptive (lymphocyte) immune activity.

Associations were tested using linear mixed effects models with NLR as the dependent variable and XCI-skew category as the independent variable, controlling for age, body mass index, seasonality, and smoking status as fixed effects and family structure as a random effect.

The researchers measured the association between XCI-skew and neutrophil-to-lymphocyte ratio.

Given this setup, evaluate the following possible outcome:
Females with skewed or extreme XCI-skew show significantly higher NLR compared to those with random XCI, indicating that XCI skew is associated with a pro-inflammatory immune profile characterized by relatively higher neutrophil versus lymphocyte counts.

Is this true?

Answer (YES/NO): NO